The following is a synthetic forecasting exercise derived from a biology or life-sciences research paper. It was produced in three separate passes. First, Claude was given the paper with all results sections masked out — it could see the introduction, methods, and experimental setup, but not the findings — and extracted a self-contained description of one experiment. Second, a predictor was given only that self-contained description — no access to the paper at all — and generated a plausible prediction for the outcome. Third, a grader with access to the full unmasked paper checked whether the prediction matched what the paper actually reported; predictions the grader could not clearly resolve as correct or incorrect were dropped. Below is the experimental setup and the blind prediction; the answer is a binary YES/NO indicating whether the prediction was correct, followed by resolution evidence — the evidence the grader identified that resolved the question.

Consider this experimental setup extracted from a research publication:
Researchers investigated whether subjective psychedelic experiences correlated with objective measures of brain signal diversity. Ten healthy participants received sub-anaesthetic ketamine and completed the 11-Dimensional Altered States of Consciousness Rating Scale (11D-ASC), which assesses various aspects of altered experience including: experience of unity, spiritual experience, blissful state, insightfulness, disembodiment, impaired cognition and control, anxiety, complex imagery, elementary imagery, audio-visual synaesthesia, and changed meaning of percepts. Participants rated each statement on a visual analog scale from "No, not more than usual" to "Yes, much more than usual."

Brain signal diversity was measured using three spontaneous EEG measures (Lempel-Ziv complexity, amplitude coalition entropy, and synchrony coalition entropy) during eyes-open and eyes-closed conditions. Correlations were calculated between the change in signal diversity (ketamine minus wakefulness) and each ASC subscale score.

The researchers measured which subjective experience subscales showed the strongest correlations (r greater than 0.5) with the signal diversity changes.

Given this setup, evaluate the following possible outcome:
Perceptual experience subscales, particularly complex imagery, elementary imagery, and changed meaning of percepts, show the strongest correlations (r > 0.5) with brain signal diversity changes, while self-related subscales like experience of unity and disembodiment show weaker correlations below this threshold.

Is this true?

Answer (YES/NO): NO